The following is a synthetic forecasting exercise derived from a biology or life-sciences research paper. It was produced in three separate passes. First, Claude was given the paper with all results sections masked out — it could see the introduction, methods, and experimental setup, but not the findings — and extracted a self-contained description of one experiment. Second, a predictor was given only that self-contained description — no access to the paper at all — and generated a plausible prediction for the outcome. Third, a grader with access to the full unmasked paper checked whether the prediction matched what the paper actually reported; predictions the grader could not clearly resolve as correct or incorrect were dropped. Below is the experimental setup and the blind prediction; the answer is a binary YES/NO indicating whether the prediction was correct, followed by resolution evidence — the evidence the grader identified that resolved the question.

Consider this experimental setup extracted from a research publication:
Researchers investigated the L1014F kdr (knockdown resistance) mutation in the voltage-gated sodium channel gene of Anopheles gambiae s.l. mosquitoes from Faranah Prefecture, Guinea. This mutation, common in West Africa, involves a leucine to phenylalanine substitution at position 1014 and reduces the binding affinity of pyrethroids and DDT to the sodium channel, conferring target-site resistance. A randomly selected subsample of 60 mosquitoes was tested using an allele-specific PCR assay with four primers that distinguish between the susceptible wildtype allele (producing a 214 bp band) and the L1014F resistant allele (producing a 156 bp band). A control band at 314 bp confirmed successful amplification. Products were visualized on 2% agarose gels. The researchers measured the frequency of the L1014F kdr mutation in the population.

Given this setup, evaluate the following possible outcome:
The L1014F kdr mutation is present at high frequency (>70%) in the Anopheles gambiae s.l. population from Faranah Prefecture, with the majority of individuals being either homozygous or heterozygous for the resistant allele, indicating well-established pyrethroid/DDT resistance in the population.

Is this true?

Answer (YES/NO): YES